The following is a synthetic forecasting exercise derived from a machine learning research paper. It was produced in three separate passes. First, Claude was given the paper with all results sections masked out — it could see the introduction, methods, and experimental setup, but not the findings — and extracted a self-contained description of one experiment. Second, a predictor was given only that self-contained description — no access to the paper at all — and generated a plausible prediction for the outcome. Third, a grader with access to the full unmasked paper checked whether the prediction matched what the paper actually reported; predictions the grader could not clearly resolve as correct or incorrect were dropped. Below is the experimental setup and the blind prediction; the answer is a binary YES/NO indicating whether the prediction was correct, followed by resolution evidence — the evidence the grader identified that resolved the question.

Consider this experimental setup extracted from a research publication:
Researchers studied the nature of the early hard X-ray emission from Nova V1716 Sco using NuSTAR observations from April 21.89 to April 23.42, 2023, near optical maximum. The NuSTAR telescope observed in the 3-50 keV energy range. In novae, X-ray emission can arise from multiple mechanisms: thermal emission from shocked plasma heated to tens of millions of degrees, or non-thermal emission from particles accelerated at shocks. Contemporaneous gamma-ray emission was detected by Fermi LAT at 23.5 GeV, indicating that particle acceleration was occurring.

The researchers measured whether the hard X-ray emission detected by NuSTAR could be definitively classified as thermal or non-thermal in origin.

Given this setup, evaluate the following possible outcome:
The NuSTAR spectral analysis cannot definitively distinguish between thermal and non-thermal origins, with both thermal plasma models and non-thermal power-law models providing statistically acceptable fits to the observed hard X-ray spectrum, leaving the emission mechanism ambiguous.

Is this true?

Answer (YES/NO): YES